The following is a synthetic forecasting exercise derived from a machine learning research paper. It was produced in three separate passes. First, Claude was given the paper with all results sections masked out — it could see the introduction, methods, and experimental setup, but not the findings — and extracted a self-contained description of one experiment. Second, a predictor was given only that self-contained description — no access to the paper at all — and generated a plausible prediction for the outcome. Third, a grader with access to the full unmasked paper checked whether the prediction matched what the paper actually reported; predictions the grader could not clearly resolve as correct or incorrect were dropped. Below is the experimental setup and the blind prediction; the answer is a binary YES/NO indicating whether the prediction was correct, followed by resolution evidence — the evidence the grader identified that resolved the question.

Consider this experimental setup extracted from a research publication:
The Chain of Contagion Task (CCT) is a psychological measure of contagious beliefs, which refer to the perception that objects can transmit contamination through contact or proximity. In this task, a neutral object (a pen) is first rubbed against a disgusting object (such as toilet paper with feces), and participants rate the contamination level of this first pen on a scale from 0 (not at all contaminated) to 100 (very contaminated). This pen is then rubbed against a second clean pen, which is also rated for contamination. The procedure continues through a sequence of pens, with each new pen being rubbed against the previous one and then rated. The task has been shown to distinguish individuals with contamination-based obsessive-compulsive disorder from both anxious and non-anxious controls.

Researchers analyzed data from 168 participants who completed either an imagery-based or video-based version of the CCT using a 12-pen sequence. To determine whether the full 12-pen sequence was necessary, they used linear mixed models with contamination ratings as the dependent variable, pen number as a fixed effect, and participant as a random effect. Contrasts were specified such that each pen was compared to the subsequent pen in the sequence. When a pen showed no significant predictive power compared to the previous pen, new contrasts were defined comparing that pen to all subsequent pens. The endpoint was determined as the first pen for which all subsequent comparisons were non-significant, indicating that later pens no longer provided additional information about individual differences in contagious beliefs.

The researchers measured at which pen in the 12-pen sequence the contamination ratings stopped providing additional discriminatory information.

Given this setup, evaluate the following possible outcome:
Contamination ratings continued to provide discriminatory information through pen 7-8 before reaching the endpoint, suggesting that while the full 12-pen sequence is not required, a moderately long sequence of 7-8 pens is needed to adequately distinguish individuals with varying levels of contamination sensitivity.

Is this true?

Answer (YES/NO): YES